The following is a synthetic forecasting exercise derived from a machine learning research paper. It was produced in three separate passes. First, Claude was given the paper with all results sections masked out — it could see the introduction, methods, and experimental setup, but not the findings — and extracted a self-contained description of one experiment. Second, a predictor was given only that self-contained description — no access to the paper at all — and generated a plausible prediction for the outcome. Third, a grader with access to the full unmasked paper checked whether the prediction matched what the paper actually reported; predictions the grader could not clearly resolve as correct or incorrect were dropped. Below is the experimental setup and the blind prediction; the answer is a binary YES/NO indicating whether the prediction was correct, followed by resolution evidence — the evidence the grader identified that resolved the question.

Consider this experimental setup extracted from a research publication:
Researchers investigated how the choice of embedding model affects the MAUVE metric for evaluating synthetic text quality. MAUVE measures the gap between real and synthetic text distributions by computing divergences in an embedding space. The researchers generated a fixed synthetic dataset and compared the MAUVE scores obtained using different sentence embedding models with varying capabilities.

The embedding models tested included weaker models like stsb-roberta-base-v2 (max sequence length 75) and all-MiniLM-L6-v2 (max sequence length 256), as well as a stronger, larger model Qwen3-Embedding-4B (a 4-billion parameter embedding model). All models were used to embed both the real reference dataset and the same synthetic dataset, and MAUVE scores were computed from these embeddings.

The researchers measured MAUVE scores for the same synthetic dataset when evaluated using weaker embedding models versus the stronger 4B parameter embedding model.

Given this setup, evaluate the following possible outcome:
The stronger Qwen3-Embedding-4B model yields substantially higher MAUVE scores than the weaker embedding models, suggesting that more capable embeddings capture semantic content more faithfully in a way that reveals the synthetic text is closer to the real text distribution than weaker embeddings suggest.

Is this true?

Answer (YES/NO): NO